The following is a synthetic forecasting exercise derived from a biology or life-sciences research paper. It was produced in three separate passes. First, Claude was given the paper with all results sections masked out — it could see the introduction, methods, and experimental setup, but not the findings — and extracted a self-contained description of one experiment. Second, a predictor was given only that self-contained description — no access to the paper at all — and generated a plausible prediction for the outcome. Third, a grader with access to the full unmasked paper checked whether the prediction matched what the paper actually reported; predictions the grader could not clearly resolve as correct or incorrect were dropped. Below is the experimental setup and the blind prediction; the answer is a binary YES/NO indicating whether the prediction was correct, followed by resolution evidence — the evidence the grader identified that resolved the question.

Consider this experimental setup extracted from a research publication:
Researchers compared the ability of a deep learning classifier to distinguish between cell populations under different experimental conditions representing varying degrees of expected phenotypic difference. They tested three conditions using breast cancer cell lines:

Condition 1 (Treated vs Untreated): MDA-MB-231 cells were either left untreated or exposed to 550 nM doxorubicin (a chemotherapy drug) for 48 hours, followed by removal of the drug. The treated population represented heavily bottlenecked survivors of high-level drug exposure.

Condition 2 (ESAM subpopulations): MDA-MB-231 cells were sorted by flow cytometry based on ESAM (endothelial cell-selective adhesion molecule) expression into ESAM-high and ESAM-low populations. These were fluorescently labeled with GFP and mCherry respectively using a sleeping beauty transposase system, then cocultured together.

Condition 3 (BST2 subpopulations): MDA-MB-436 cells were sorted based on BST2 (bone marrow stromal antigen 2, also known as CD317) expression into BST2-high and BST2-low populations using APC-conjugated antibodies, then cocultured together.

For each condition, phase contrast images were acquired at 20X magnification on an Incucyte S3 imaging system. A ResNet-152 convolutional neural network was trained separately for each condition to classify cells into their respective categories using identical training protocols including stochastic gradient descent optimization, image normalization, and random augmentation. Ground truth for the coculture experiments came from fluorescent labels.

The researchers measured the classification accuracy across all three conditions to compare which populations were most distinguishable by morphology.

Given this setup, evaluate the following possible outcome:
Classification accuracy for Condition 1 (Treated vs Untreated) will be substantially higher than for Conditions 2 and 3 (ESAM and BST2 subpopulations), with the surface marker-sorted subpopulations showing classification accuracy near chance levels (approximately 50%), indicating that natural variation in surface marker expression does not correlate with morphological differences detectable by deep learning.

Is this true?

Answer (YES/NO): NO